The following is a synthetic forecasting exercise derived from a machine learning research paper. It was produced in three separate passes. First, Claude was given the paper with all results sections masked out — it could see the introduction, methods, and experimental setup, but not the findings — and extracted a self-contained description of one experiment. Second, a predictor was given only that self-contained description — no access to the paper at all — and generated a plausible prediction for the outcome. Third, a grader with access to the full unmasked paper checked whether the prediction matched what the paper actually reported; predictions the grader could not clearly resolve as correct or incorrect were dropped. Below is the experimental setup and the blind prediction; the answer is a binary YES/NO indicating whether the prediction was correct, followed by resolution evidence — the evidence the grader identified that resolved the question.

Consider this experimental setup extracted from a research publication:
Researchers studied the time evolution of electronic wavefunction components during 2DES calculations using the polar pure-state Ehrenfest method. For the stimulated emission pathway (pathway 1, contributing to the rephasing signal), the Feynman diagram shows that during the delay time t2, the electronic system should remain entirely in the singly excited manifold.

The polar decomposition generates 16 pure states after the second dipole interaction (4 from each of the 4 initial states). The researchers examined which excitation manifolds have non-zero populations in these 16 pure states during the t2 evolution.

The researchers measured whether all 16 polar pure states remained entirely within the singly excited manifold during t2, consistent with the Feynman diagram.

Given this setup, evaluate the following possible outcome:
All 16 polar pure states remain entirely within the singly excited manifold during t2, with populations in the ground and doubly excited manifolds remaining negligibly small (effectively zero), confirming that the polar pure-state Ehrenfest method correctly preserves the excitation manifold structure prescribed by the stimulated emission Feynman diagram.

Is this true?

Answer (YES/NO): NO